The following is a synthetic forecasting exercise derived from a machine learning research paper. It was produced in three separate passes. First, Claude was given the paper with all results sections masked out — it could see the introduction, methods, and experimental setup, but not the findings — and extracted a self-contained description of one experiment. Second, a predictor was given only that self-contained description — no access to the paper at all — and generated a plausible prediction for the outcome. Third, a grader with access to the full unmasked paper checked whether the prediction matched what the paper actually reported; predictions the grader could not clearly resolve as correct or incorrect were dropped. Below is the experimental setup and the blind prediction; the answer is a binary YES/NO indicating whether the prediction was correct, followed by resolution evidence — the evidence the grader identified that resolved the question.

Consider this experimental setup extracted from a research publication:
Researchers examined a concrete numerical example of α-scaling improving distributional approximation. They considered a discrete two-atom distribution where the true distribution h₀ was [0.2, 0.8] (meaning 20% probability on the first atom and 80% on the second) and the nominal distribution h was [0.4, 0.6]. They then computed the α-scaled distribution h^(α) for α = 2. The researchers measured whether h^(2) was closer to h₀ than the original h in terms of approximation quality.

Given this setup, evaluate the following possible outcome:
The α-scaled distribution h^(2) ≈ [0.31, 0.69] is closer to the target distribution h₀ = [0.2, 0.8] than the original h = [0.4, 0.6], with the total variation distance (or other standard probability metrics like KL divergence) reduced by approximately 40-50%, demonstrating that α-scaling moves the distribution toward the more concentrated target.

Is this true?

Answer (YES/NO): NO